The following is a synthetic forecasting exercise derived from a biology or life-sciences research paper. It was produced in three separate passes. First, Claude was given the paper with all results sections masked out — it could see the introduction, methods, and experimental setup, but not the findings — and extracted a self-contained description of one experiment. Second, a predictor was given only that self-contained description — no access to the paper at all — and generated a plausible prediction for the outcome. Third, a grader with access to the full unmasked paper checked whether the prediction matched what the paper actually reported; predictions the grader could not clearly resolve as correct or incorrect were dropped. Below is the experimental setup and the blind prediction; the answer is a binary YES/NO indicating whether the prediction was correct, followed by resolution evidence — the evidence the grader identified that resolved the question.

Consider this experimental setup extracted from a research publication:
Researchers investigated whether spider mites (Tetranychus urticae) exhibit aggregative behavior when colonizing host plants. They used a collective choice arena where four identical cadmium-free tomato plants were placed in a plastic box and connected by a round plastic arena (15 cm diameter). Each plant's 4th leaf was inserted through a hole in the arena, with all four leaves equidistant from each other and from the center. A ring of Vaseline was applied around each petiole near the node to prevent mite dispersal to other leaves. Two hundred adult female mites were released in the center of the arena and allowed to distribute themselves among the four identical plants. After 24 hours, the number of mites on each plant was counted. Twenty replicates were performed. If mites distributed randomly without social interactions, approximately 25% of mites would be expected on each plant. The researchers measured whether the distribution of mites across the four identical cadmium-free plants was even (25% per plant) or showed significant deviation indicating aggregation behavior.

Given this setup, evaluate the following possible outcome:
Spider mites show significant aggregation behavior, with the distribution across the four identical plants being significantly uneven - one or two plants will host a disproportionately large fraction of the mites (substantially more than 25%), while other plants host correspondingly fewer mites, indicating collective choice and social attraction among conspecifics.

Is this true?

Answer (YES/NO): YES